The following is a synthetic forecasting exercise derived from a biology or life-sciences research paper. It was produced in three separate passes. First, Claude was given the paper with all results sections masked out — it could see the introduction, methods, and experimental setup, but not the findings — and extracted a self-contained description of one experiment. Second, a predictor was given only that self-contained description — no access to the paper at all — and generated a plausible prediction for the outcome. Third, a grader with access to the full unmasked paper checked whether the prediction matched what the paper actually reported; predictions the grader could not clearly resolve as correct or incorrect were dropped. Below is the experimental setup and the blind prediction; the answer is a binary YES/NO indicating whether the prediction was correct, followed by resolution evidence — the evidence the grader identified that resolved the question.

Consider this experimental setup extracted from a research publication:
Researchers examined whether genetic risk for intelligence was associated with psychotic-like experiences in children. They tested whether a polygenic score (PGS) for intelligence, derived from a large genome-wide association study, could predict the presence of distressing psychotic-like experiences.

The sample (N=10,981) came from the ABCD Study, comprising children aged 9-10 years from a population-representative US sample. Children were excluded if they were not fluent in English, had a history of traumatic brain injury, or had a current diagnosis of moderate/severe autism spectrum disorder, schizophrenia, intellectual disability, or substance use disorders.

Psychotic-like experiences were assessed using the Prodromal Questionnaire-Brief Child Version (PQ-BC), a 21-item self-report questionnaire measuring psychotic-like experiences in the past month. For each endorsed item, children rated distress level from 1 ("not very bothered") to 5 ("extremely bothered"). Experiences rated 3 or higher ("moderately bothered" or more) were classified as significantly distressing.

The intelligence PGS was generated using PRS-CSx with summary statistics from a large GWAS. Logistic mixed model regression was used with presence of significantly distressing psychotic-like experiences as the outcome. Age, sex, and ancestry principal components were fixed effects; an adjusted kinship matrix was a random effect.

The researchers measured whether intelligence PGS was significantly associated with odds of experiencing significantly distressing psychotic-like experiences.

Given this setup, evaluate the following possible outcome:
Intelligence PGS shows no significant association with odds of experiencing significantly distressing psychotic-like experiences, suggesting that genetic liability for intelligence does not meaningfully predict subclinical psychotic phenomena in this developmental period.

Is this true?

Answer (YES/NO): NO